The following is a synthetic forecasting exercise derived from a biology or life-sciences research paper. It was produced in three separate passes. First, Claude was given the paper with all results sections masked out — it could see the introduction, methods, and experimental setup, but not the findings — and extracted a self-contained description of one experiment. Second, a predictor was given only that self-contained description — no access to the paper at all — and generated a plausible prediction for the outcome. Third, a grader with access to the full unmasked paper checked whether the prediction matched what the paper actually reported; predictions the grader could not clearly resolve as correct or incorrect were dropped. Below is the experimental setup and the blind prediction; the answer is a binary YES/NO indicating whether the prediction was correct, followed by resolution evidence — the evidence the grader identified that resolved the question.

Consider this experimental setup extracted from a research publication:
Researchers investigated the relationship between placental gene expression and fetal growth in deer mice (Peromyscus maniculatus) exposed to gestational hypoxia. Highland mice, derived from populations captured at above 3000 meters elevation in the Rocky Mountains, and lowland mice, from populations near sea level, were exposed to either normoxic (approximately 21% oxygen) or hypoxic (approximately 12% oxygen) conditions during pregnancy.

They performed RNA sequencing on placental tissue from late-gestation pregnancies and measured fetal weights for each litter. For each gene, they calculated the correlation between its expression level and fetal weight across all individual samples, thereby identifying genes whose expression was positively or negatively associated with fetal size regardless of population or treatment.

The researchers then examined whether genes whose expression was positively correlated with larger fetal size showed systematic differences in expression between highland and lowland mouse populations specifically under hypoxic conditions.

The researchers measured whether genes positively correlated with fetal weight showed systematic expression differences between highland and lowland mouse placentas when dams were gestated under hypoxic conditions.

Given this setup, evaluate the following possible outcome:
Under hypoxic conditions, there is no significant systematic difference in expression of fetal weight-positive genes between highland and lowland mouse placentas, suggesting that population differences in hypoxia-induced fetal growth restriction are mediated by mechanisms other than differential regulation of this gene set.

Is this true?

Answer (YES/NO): YES